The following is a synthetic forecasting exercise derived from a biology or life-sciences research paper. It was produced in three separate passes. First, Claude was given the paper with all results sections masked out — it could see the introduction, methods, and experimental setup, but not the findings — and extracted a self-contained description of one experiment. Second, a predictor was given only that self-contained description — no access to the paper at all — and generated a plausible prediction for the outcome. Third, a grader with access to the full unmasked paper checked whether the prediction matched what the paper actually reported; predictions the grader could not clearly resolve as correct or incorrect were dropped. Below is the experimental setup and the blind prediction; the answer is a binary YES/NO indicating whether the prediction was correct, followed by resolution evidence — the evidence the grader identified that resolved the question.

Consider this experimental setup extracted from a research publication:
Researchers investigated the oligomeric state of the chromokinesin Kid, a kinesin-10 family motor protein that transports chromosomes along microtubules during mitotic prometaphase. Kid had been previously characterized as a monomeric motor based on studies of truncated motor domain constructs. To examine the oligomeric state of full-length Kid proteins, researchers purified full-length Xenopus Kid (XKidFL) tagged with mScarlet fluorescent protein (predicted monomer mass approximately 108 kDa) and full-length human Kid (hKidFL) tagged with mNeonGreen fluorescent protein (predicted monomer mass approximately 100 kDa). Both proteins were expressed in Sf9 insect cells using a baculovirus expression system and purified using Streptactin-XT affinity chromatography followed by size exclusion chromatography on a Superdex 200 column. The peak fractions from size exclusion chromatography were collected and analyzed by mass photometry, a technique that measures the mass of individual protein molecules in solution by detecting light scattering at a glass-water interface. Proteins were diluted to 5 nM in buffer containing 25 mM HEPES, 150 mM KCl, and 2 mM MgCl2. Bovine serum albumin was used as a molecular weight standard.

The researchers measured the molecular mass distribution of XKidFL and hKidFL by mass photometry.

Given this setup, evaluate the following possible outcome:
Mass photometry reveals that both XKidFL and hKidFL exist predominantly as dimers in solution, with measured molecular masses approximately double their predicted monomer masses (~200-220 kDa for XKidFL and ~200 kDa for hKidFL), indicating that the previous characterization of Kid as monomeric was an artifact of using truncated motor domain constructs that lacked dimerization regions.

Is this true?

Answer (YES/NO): NO